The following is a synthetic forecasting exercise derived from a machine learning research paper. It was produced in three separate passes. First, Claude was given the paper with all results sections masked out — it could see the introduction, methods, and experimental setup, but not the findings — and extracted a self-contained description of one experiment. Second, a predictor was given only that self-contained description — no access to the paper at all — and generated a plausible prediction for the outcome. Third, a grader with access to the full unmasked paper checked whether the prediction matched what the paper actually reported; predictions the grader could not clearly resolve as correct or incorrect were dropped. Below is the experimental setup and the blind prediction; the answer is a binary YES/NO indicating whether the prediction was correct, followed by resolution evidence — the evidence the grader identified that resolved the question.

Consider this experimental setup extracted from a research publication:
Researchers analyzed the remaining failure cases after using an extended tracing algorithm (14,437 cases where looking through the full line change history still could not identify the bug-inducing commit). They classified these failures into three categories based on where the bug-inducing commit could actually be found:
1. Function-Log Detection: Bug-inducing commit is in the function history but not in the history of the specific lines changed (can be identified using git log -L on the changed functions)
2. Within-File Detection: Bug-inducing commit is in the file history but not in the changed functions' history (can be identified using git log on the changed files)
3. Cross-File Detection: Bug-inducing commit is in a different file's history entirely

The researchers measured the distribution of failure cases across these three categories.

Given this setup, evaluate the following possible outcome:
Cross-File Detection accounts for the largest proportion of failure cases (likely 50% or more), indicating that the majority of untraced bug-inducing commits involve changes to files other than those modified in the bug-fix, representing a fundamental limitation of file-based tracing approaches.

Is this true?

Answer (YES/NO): NO